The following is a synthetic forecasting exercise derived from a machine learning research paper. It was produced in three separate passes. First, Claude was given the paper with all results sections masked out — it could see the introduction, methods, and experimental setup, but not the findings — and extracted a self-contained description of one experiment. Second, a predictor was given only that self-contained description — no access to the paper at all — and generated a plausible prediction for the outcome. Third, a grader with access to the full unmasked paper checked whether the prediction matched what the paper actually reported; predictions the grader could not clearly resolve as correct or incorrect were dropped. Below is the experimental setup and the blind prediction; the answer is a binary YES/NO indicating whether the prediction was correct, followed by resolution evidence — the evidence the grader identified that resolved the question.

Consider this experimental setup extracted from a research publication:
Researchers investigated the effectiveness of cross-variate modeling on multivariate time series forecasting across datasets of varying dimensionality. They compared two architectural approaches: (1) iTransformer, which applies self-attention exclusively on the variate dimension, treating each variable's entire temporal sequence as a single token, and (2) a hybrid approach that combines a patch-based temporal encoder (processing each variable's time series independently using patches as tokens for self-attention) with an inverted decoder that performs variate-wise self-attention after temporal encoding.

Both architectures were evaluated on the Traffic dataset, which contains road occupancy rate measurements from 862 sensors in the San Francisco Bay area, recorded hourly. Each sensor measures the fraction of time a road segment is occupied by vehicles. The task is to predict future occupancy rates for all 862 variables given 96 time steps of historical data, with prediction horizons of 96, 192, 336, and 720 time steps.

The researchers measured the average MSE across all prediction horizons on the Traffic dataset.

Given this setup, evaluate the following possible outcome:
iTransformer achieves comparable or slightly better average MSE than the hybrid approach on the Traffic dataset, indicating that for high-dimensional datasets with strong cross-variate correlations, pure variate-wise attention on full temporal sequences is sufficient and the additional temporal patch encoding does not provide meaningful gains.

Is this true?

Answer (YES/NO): NO